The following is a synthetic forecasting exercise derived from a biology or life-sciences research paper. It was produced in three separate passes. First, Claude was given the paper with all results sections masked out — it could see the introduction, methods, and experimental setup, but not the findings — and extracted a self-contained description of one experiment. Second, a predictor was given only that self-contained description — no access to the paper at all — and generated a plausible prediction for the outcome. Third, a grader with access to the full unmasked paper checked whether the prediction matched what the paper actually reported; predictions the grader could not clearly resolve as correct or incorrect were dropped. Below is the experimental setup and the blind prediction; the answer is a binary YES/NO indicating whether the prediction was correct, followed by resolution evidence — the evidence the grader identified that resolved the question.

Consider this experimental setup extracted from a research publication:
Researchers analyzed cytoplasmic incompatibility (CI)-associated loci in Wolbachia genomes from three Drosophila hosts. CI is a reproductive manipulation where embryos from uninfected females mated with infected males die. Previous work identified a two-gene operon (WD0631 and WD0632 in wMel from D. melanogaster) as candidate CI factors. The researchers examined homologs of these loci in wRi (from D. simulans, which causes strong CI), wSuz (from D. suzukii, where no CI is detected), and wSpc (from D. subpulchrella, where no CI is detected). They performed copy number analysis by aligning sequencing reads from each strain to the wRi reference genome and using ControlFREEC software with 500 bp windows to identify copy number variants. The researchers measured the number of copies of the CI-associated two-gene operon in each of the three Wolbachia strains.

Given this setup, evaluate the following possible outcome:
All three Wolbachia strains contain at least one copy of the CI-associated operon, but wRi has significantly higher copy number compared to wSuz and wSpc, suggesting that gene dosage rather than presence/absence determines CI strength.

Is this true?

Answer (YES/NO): NO